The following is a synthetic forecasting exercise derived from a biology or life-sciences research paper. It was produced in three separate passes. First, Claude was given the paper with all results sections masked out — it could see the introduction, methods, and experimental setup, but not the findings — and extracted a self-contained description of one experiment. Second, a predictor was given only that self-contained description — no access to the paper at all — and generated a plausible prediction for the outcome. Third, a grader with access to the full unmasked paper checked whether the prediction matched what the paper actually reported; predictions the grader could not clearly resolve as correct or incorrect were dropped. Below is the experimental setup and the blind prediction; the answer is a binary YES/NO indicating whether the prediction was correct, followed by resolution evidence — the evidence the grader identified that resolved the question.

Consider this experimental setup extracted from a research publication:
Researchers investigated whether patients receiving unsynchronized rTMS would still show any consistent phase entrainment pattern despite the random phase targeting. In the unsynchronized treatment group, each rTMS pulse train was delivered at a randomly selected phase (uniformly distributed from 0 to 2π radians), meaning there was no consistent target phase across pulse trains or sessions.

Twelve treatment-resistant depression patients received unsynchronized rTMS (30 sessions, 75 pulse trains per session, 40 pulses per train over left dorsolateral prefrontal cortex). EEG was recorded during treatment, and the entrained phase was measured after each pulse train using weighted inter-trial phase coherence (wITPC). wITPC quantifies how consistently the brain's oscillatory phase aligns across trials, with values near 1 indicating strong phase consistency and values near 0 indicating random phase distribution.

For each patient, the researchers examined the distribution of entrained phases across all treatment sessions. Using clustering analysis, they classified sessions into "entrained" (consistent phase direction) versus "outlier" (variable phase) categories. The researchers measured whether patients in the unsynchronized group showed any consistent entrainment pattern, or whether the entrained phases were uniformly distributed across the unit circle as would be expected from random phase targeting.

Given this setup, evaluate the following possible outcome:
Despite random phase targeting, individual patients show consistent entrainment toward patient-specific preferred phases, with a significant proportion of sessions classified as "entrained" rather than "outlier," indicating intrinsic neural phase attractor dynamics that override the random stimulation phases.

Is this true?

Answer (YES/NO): NO